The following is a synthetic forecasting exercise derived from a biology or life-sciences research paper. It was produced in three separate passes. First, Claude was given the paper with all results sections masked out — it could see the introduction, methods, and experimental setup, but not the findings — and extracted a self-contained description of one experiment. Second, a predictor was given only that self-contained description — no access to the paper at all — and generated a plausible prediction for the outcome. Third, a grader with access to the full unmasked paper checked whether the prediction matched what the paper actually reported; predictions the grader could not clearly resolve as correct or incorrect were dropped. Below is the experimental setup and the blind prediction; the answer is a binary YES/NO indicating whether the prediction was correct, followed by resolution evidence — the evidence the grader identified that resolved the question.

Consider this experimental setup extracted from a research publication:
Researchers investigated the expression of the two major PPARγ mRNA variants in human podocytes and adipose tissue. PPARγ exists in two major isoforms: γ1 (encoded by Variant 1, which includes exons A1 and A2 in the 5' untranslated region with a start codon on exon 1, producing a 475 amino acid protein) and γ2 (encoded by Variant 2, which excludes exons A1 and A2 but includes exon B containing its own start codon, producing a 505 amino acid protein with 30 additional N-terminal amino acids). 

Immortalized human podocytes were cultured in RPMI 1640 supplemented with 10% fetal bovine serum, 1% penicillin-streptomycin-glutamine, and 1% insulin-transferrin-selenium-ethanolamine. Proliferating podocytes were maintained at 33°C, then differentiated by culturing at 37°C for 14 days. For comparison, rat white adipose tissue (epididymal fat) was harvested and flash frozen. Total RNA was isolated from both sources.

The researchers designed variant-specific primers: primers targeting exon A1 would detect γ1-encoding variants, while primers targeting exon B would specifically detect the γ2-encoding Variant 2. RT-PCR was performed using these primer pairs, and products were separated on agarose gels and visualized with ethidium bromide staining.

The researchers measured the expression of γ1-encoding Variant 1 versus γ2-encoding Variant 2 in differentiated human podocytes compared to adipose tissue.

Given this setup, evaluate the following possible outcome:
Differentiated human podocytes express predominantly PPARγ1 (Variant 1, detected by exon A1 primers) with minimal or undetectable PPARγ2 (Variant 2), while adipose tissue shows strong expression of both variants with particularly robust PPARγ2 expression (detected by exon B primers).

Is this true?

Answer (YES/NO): YES